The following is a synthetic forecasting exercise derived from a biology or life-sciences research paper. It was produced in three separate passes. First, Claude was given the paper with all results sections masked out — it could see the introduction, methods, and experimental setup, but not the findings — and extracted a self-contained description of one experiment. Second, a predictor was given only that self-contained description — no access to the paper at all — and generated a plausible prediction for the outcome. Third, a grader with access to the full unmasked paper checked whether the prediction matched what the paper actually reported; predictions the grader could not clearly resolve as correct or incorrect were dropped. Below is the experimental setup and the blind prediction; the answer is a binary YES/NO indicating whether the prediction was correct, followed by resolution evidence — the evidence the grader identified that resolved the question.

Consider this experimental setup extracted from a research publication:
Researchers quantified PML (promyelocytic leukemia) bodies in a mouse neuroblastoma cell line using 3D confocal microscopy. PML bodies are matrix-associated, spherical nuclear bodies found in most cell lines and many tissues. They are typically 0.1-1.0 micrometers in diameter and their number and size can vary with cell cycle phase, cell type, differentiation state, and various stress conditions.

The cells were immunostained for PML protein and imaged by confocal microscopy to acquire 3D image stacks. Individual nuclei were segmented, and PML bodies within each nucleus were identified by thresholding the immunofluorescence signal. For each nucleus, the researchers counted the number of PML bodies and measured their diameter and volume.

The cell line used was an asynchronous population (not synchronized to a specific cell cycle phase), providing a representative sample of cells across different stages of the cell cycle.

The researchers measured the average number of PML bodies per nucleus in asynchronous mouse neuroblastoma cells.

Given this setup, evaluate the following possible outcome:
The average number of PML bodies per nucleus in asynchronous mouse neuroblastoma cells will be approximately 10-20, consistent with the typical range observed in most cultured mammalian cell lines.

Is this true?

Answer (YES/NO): NO